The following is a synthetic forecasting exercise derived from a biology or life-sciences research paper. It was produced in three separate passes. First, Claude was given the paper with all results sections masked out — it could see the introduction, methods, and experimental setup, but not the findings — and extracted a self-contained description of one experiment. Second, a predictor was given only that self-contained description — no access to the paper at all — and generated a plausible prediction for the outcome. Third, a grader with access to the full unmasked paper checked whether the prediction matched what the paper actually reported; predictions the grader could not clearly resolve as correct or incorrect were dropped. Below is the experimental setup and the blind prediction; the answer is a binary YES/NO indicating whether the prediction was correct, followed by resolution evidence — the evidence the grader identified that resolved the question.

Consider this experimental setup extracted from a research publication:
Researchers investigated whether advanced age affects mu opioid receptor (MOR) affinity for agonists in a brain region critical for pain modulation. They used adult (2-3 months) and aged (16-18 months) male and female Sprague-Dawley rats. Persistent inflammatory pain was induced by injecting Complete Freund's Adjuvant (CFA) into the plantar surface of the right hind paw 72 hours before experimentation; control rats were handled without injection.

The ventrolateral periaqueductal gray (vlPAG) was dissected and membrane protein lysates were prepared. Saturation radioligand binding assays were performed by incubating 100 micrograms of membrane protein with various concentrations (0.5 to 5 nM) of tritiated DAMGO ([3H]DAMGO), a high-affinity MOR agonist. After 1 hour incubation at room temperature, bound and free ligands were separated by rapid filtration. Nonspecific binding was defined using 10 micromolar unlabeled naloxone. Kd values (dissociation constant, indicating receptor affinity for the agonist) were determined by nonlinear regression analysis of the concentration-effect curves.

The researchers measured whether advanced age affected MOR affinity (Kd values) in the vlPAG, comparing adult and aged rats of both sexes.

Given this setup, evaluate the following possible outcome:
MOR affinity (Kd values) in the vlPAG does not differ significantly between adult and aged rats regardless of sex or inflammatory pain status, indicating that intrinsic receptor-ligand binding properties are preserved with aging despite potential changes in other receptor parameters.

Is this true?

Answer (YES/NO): YES